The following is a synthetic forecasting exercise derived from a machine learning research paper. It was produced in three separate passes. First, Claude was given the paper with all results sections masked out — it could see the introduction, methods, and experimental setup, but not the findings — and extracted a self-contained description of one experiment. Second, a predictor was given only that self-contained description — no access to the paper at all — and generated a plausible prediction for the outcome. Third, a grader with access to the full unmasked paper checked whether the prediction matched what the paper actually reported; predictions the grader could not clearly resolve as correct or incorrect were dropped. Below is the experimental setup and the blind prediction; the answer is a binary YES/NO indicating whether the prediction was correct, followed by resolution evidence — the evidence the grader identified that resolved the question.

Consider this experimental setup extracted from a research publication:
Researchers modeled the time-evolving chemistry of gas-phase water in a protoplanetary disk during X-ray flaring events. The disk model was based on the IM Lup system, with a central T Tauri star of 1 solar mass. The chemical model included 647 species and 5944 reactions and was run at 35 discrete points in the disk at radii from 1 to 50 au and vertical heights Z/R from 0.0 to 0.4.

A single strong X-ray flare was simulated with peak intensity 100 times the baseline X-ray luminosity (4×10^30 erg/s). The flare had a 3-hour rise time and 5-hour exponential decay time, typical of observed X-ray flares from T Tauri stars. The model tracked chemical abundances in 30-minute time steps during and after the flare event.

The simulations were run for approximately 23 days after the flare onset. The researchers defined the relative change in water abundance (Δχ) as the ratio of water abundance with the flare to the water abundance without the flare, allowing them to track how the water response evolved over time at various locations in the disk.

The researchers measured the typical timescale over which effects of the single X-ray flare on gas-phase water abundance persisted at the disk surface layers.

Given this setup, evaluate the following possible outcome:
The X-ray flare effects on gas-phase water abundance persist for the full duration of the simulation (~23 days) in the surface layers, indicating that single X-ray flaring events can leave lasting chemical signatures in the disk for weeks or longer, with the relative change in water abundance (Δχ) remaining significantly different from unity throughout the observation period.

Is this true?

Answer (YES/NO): NO